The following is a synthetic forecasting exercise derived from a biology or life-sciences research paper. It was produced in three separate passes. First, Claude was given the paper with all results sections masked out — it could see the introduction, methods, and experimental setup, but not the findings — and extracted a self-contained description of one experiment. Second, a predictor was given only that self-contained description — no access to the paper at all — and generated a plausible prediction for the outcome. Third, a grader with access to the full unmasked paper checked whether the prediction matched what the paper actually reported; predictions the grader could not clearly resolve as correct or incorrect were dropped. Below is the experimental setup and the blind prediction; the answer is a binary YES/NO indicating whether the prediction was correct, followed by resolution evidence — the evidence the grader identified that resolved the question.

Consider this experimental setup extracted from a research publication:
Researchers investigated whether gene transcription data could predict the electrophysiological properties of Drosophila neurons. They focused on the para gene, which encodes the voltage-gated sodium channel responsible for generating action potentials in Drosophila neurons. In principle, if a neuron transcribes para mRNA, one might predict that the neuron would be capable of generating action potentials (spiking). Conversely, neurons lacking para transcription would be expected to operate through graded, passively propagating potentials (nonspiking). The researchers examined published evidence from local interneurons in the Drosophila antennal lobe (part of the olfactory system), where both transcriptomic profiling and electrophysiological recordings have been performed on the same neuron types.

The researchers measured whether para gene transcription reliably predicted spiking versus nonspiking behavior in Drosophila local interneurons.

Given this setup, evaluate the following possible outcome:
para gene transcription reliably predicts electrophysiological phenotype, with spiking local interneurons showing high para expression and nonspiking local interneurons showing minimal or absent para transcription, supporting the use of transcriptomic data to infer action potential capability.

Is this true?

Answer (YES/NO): NO